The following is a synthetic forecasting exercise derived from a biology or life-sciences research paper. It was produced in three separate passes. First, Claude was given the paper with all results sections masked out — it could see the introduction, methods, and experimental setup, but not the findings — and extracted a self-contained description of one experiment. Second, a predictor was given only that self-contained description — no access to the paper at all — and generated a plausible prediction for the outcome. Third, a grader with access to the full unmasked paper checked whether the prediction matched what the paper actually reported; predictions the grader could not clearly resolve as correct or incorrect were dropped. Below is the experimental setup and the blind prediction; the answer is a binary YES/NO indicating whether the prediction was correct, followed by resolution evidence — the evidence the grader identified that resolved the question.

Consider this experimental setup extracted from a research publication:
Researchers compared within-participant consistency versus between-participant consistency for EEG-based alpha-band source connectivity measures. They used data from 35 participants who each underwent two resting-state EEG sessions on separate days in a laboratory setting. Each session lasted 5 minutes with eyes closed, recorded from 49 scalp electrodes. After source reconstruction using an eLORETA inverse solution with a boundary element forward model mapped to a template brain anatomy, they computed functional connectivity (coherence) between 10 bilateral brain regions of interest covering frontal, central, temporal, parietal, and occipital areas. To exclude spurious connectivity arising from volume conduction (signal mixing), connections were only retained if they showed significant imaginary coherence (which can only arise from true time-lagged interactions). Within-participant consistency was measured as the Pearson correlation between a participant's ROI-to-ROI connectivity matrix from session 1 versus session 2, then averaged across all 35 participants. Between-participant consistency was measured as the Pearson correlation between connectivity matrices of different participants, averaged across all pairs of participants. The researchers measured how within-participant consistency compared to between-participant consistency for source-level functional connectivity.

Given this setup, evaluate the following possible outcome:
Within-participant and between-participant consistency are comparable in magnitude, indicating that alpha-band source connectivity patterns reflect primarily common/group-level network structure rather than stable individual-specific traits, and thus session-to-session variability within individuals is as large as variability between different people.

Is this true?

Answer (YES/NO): NO